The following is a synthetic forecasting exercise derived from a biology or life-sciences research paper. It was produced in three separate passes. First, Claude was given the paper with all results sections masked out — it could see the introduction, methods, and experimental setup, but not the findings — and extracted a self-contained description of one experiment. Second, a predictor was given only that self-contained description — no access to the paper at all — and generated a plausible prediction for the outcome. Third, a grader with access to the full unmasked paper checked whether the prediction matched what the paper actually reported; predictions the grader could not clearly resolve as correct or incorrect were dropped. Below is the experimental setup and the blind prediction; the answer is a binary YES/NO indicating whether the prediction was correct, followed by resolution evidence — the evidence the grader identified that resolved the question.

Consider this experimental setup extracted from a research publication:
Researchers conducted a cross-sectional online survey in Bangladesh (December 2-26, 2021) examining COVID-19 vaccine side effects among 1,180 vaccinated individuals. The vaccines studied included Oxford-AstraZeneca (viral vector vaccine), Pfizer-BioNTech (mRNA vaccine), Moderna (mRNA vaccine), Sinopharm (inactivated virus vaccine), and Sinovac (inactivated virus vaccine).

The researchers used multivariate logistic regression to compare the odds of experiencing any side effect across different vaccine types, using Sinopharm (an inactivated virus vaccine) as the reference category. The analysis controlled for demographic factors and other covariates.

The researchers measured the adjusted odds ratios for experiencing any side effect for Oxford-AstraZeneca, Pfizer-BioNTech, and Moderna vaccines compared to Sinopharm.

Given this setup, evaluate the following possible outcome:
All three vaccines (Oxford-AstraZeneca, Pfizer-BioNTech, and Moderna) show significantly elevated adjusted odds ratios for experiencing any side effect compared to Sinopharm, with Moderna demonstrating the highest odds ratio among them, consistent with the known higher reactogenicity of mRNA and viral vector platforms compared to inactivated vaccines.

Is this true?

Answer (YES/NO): NO